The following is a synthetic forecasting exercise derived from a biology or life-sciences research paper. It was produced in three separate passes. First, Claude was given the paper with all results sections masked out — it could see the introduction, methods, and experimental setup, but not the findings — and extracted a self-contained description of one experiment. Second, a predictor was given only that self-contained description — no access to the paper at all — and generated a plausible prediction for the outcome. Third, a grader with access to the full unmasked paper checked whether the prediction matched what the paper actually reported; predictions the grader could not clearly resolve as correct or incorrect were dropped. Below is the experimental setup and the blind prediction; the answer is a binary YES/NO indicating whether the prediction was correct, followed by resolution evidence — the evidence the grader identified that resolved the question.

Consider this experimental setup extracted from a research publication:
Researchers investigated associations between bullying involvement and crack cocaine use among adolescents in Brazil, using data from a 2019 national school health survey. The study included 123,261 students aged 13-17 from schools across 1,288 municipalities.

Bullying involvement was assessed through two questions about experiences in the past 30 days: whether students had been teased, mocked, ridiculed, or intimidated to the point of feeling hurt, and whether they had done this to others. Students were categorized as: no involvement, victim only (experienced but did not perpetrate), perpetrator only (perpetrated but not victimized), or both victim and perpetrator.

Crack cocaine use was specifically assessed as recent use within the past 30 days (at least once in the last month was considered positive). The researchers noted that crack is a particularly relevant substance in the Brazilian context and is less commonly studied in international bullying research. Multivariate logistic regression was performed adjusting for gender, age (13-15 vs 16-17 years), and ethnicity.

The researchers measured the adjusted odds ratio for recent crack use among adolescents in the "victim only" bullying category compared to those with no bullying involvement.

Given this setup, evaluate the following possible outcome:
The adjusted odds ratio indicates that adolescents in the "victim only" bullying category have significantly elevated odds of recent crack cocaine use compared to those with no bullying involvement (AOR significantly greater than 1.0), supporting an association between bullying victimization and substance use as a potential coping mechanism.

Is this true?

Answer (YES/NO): YES